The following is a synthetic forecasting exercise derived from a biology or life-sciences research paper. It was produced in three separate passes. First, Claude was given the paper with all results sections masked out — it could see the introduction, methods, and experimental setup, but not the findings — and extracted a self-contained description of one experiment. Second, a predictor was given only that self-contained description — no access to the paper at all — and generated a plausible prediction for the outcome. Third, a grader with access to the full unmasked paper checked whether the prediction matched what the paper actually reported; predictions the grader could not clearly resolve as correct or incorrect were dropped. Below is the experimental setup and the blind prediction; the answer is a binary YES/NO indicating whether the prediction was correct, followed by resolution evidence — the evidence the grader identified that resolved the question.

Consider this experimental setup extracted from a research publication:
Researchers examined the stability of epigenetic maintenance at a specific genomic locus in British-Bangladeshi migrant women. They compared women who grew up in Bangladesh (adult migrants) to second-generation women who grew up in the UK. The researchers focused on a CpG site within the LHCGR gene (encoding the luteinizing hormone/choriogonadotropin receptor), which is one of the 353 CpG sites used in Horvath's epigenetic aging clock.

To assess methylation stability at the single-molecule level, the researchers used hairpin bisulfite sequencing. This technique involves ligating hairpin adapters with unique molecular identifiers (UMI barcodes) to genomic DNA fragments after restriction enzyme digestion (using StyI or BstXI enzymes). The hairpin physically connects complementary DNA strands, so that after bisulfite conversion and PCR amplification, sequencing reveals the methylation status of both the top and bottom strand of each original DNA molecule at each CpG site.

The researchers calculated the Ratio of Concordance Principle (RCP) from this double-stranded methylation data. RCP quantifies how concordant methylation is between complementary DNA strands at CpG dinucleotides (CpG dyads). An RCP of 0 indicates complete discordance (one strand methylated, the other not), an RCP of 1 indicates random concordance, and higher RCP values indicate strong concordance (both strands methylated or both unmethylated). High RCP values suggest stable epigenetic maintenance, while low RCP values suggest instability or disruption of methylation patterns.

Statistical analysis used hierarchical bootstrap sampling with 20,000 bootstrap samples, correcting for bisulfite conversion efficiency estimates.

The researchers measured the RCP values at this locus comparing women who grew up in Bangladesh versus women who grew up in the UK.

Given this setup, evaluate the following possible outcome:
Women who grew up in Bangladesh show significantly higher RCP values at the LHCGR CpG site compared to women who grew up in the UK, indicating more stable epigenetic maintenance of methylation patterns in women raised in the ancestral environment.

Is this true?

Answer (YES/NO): YES